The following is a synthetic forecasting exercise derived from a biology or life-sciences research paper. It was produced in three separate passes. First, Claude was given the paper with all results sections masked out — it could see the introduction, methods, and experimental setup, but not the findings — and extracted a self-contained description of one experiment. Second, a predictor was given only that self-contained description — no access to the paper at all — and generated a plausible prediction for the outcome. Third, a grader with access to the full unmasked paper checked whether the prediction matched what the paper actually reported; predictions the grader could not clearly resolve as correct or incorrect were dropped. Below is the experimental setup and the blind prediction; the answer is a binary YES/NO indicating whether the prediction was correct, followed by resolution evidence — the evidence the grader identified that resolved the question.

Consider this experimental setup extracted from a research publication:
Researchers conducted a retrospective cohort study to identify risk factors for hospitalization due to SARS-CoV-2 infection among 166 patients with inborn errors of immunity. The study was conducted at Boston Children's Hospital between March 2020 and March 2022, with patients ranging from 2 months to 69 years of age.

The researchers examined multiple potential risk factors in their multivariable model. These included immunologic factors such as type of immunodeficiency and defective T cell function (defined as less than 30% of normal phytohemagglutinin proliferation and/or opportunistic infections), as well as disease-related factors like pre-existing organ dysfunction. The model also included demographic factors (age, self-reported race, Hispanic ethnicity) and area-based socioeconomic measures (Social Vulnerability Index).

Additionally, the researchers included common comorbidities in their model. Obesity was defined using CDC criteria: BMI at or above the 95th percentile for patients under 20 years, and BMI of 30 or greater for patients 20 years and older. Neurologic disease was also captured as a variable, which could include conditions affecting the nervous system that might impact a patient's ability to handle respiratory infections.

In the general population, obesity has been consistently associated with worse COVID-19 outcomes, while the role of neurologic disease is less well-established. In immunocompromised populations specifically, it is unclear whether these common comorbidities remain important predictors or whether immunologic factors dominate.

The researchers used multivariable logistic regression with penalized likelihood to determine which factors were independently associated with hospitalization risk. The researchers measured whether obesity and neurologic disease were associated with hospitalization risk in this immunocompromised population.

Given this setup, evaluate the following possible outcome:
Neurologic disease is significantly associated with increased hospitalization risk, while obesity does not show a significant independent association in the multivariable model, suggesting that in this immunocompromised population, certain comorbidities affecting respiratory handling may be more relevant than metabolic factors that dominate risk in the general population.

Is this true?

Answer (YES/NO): NO